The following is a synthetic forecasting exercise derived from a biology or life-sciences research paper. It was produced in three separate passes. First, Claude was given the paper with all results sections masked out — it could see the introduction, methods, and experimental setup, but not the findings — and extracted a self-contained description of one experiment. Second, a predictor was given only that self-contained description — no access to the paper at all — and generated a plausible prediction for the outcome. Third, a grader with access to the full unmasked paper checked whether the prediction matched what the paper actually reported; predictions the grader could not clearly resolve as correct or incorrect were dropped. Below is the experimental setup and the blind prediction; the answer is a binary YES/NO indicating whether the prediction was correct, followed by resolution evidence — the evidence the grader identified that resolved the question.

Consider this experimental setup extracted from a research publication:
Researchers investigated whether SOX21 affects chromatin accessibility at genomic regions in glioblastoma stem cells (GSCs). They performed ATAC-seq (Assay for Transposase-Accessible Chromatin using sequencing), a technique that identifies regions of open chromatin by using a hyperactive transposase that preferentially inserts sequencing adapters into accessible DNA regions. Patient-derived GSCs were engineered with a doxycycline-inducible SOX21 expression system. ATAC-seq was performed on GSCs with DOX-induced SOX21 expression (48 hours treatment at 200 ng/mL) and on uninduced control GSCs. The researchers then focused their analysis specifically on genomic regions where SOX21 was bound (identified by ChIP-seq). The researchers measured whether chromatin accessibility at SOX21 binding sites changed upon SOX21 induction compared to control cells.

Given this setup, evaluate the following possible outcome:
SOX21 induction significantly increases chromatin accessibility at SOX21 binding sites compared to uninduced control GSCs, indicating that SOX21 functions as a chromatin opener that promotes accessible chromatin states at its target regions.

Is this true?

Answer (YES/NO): NO